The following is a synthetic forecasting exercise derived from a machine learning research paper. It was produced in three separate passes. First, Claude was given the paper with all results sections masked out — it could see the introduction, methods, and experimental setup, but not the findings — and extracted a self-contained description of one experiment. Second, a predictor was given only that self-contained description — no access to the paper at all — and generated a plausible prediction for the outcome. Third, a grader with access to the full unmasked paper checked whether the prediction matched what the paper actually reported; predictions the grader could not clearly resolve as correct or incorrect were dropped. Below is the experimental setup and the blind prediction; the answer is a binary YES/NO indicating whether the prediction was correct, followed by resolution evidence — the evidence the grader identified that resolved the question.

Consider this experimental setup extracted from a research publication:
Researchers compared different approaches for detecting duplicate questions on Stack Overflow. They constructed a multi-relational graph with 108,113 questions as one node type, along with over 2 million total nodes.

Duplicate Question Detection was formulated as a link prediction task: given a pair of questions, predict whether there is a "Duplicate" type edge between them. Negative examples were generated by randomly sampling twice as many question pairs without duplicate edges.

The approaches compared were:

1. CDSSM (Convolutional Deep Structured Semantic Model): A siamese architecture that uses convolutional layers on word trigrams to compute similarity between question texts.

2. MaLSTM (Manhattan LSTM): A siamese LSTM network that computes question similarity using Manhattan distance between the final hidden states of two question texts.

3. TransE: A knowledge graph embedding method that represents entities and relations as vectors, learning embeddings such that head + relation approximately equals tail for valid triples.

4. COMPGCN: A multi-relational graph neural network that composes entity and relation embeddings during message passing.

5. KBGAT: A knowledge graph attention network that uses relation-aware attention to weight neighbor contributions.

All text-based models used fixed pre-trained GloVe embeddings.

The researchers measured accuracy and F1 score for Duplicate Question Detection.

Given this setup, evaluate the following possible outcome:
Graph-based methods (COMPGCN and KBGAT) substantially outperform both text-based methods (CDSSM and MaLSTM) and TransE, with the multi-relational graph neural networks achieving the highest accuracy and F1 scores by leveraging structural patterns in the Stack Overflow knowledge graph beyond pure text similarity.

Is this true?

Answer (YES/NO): NO